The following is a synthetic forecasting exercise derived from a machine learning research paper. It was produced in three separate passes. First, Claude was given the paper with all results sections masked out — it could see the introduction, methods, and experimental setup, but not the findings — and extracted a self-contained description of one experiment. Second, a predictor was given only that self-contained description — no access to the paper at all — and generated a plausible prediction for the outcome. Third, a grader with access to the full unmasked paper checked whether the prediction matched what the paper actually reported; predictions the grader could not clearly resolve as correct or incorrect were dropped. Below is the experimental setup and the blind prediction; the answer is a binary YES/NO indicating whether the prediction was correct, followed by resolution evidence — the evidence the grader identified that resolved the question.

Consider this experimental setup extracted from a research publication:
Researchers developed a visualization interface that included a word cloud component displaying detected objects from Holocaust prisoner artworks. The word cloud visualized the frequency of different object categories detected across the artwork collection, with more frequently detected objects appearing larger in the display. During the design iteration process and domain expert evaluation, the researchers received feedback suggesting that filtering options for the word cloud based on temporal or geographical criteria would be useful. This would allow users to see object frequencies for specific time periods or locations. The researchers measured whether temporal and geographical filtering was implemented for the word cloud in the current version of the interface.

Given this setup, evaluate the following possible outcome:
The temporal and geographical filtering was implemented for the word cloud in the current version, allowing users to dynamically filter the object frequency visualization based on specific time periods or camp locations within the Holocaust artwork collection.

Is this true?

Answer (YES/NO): NO